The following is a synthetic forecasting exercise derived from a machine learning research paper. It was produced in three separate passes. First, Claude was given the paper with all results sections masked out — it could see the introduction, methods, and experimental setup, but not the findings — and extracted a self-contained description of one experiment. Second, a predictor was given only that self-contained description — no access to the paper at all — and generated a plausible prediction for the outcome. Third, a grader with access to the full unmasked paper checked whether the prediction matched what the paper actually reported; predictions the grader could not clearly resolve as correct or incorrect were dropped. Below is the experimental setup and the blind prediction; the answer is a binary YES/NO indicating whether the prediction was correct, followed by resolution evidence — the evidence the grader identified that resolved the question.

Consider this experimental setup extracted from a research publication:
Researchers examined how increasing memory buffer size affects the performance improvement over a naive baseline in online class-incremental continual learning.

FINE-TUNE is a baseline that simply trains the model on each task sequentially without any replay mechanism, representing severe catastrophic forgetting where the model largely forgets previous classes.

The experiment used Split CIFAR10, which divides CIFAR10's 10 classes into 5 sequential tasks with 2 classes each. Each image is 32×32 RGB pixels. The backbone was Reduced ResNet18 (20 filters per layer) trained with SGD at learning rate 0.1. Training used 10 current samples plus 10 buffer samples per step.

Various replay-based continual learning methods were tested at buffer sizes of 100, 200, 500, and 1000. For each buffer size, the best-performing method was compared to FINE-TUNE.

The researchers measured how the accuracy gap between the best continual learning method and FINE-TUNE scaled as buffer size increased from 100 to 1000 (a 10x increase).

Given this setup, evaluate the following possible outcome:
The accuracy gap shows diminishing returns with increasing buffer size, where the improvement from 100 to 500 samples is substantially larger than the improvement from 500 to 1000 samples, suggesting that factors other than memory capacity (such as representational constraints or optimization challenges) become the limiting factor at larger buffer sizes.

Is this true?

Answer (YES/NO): YES